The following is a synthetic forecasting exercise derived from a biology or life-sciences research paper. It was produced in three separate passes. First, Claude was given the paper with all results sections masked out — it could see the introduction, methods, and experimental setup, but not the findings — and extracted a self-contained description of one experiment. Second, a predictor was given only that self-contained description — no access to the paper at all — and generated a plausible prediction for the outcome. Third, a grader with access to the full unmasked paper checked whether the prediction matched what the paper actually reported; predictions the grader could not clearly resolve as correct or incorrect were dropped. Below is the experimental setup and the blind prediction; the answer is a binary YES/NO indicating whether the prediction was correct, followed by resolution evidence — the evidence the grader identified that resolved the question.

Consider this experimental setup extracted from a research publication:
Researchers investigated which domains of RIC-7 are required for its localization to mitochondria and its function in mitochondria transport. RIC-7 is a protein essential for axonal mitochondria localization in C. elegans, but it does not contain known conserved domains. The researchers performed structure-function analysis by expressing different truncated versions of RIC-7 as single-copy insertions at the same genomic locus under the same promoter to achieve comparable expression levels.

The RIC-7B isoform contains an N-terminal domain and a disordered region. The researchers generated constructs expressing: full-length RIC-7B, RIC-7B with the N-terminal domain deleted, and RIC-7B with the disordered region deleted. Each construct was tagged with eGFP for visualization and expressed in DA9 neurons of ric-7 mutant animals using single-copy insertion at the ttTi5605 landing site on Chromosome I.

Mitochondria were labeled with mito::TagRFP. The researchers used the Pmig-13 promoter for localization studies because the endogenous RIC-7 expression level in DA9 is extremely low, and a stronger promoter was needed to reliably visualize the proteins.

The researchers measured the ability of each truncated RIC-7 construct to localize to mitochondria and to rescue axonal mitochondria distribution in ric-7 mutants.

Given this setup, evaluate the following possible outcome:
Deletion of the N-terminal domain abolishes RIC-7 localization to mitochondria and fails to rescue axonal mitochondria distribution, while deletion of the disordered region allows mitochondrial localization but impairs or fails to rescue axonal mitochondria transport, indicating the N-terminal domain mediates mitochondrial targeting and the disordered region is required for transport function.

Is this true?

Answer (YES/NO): YES